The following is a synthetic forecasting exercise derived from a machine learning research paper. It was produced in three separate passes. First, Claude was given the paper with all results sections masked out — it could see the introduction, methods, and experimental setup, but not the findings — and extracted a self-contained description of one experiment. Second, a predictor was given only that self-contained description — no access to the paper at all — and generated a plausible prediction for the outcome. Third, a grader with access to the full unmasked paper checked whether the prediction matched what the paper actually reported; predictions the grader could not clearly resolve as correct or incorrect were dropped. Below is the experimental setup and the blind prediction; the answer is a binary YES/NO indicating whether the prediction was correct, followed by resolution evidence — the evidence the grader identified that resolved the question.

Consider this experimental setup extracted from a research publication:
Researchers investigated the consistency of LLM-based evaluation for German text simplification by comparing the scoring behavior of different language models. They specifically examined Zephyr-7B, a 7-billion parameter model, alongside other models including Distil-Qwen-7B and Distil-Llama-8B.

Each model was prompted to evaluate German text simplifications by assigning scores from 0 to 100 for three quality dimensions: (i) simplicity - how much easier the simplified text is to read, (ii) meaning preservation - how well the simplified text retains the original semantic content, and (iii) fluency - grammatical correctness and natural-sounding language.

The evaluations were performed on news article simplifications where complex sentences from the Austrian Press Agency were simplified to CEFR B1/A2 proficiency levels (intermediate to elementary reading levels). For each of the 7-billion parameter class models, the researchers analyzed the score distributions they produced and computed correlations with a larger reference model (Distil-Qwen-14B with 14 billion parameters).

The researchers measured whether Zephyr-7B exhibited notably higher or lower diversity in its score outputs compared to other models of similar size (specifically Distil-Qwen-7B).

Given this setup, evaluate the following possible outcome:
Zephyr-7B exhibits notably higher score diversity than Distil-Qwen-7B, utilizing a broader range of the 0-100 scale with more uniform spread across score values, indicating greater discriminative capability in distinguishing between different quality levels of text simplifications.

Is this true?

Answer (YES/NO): NO